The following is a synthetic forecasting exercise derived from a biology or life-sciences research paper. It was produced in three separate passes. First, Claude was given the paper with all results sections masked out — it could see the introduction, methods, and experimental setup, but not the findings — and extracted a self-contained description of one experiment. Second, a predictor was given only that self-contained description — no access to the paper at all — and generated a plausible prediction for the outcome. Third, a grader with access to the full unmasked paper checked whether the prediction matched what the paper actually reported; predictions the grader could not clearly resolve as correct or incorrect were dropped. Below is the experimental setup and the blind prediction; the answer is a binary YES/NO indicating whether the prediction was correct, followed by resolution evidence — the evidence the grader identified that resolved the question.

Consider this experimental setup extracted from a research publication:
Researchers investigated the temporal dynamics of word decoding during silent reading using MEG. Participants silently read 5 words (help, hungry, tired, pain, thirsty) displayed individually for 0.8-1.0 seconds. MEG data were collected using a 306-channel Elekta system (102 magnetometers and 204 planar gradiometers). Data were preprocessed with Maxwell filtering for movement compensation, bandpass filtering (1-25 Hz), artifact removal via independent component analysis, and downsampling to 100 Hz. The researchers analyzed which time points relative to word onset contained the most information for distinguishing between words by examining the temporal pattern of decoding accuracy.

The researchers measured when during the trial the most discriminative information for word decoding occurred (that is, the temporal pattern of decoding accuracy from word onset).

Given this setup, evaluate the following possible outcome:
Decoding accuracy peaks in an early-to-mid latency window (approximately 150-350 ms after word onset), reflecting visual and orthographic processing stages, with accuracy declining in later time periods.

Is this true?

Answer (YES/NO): YES